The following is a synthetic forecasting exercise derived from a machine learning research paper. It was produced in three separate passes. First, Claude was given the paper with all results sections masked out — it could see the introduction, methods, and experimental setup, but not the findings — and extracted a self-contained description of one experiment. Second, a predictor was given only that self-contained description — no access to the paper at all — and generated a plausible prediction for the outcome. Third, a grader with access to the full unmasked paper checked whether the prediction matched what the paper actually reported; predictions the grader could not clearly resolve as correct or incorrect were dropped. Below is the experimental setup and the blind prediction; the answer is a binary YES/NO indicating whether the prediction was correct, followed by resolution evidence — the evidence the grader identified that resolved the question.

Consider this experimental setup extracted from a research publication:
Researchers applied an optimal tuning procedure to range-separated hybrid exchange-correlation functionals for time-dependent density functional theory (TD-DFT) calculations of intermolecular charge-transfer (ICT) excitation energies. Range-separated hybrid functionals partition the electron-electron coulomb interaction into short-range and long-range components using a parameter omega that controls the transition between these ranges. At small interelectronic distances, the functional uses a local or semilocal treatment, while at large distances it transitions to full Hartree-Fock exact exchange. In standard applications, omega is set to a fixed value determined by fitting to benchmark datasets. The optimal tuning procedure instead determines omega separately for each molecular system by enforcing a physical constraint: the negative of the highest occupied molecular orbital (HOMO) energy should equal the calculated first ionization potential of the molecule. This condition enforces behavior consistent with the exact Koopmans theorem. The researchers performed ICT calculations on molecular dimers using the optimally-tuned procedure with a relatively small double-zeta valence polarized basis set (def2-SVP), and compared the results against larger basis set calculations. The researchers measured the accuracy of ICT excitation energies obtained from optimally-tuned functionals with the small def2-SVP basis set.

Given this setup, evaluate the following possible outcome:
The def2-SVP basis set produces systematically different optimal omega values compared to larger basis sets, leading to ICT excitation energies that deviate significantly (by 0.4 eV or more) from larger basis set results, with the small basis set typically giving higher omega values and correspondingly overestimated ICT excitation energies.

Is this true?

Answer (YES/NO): NO